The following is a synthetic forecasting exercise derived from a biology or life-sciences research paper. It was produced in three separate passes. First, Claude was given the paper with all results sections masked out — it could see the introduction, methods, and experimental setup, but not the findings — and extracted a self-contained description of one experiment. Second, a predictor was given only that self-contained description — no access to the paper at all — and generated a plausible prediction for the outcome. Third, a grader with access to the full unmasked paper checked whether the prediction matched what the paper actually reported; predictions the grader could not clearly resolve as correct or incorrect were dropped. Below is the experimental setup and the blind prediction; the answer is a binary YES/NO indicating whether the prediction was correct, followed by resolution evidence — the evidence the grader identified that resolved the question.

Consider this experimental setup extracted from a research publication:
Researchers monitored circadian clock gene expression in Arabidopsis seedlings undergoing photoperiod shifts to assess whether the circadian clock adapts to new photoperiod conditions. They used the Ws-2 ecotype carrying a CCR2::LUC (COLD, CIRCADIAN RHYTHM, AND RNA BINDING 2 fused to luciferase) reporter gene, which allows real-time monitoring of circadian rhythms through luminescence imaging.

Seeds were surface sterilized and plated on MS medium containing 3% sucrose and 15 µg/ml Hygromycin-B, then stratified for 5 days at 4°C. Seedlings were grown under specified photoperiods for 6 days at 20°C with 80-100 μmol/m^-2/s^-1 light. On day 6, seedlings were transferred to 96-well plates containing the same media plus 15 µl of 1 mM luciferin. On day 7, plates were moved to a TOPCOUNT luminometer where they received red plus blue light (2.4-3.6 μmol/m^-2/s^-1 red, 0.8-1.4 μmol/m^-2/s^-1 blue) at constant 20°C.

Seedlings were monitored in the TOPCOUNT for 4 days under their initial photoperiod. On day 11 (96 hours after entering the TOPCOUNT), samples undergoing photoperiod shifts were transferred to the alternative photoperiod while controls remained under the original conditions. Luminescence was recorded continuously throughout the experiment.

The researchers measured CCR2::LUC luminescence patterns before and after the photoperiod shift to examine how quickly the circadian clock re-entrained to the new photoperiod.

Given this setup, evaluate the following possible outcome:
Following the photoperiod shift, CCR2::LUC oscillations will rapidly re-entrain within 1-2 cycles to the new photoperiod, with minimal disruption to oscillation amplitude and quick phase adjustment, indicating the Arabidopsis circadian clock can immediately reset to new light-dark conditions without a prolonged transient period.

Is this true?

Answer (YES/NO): YES